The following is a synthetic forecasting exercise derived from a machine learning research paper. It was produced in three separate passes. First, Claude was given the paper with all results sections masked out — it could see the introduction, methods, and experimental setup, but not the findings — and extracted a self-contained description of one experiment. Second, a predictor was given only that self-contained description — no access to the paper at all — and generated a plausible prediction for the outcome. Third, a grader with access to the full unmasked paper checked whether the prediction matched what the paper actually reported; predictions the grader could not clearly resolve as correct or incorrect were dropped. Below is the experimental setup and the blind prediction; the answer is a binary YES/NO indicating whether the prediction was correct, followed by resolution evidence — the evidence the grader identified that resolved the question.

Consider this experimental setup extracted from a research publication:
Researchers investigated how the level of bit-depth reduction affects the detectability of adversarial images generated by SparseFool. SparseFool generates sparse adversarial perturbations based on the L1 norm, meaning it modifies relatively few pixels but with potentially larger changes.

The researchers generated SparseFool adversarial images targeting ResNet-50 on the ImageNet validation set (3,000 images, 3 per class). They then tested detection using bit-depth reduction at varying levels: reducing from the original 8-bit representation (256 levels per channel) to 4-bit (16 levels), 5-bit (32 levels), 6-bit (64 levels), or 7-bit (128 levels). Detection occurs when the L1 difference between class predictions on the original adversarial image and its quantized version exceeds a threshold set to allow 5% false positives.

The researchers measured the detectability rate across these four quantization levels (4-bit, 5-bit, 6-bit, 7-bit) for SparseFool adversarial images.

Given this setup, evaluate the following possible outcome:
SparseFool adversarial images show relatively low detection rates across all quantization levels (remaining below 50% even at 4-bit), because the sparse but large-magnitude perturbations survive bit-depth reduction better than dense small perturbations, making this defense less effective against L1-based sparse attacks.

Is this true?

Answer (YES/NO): YES